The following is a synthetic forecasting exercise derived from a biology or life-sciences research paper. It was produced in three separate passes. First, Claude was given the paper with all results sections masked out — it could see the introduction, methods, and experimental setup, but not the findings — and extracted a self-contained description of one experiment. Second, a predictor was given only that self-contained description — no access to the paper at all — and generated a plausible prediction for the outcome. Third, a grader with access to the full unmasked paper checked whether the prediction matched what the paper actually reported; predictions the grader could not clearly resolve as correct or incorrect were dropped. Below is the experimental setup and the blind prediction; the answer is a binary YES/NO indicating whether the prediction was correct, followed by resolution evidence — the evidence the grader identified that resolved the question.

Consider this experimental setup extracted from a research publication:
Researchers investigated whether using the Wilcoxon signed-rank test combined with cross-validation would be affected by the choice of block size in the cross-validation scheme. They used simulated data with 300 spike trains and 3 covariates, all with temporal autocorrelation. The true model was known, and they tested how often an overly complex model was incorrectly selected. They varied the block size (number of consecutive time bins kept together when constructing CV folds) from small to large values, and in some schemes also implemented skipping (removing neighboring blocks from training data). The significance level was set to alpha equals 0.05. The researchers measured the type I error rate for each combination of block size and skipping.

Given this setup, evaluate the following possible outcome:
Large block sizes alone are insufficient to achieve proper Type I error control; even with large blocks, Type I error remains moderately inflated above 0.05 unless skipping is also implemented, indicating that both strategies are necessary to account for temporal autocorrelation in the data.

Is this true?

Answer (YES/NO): NO